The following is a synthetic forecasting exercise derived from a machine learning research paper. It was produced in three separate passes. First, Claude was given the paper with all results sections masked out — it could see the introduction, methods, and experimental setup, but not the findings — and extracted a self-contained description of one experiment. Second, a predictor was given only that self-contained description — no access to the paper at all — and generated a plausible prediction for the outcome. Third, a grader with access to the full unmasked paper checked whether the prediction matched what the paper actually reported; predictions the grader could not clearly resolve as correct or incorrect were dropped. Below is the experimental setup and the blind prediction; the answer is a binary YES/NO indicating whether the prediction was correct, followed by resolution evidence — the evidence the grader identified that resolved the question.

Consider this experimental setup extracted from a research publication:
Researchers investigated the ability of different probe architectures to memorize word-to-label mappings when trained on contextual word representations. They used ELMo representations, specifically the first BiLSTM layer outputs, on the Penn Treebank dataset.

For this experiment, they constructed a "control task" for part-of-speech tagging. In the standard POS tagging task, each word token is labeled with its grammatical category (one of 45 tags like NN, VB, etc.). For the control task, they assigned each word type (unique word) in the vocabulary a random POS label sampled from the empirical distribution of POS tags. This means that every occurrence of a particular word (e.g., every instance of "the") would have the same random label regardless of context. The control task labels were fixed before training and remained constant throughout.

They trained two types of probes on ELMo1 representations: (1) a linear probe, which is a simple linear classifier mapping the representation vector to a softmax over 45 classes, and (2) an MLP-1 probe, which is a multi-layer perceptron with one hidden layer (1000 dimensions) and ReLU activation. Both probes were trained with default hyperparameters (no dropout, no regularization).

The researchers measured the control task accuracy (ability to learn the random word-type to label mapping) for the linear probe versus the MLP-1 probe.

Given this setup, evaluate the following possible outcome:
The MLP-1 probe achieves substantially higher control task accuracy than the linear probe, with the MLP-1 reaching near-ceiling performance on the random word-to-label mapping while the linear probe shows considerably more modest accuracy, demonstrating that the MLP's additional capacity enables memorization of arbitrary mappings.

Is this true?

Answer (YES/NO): YES